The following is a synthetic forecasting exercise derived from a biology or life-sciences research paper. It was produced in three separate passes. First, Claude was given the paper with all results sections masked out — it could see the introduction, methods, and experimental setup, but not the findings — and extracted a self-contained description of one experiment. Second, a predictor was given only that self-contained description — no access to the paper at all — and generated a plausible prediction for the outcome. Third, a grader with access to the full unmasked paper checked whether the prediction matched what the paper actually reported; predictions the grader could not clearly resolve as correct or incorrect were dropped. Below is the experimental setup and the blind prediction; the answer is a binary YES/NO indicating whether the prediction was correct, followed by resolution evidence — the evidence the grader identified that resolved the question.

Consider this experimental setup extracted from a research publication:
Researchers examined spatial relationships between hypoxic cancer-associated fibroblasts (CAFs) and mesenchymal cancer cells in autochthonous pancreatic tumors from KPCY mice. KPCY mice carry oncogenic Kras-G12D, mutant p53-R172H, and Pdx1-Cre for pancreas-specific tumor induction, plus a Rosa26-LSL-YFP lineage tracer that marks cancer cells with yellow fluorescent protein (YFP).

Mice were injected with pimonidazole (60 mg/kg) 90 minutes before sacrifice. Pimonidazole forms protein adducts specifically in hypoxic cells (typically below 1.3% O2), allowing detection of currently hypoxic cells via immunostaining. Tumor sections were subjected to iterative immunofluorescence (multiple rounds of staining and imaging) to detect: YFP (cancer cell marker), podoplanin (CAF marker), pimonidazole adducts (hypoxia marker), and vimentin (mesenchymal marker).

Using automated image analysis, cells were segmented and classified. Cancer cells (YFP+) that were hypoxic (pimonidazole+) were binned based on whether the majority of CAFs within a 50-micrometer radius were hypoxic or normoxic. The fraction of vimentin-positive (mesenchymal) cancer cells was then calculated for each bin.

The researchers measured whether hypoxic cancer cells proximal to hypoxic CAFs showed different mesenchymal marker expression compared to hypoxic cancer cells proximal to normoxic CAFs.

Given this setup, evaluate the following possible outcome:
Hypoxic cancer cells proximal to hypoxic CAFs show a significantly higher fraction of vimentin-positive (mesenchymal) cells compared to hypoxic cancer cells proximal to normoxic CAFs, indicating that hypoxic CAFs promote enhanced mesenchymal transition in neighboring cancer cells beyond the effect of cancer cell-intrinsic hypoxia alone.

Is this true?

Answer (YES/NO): YES